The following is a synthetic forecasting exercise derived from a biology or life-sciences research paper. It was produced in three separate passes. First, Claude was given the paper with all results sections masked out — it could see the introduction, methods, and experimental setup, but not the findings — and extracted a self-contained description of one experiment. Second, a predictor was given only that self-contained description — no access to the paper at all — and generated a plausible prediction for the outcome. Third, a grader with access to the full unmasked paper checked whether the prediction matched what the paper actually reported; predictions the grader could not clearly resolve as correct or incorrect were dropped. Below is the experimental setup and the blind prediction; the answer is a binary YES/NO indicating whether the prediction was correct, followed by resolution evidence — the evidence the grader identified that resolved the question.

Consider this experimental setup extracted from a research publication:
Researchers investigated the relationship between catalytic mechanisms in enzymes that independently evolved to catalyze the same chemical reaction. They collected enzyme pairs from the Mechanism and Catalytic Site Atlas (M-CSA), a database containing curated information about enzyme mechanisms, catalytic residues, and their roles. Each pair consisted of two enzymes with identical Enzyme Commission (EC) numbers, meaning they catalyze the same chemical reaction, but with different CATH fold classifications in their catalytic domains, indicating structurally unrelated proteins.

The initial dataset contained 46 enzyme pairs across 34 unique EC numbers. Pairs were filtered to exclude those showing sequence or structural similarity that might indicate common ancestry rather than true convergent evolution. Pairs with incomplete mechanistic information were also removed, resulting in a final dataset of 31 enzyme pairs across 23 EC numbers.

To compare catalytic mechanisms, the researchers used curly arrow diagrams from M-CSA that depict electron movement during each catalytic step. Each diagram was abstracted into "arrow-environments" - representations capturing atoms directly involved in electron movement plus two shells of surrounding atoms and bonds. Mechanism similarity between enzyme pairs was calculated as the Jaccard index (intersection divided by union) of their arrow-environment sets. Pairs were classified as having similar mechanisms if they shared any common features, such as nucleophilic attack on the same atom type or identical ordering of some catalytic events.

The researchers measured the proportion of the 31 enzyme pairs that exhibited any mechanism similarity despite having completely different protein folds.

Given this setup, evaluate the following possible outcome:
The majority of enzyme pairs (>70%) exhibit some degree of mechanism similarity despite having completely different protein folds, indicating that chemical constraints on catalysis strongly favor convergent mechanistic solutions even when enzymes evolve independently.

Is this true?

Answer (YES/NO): NO